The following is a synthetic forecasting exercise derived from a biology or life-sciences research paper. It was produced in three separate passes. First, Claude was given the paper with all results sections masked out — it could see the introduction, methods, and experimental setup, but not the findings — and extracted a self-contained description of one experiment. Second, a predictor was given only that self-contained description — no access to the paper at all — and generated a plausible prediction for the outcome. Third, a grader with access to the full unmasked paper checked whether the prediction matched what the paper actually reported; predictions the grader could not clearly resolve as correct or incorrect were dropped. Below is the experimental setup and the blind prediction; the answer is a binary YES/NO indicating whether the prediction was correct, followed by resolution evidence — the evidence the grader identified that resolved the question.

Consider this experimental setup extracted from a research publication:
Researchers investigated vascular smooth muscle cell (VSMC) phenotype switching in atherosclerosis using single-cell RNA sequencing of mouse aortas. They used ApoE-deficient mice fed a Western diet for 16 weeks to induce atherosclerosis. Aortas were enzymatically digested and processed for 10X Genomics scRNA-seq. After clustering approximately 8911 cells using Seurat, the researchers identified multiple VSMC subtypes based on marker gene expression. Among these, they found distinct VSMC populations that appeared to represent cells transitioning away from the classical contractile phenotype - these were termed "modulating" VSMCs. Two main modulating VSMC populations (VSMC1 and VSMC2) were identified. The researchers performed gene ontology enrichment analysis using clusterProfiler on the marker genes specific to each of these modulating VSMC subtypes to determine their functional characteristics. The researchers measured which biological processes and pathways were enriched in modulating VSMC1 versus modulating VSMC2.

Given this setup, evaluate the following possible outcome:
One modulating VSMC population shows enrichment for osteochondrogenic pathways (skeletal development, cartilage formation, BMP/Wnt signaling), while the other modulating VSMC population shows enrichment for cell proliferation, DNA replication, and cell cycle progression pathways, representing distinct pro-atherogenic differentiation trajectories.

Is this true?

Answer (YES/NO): NO